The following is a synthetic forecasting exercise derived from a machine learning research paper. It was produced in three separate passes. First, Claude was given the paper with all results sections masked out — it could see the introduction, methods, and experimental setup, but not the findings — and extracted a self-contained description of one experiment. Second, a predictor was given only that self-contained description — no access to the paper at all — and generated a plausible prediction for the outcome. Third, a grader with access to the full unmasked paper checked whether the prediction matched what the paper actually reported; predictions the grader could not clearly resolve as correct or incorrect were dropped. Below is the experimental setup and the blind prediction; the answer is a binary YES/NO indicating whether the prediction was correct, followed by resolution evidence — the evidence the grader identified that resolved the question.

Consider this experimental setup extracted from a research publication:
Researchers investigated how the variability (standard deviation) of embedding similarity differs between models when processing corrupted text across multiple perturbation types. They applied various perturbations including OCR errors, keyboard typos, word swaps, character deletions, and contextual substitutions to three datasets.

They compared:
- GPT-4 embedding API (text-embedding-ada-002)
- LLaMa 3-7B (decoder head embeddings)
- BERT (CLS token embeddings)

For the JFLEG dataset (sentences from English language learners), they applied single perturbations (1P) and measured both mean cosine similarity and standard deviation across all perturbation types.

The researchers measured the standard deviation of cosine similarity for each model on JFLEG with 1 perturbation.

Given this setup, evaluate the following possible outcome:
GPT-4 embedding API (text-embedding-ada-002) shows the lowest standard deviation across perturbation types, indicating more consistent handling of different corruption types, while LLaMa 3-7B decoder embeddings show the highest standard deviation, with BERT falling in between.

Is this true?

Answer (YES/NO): NO